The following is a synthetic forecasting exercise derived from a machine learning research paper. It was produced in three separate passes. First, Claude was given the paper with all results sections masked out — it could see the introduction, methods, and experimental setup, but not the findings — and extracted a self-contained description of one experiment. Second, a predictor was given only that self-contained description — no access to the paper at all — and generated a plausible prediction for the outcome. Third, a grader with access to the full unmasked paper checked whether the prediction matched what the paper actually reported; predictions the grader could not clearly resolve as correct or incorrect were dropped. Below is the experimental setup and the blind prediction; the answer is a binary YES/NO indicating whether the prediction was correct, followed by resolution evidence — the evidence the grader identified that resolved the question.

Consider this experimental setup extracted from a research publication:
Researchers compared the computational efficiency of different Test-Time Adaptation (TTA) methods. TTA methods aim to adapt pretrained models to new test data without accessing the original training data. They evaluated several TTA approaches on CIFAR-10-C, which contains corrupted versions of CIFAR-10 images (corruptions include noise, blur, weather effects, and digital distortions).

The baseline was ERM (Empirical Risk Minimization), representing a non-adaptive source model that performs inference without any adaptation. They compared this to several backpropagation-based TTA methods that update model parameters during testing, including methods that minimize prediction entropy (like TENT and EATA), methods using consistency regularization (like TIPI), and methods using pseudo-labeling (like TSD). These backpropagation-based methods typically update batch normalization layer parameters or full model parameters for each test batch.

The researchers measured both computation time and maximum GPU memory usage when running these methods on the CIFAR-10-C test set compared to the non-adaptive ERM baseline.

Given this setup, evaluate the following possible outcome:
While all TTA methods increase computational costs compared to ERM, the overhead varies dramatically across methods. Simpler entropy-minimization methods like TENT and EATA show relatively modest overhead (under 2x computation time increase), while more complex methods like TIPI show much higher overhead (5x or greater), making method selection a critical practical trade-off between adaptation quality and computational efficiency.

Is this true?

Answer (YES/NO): NO